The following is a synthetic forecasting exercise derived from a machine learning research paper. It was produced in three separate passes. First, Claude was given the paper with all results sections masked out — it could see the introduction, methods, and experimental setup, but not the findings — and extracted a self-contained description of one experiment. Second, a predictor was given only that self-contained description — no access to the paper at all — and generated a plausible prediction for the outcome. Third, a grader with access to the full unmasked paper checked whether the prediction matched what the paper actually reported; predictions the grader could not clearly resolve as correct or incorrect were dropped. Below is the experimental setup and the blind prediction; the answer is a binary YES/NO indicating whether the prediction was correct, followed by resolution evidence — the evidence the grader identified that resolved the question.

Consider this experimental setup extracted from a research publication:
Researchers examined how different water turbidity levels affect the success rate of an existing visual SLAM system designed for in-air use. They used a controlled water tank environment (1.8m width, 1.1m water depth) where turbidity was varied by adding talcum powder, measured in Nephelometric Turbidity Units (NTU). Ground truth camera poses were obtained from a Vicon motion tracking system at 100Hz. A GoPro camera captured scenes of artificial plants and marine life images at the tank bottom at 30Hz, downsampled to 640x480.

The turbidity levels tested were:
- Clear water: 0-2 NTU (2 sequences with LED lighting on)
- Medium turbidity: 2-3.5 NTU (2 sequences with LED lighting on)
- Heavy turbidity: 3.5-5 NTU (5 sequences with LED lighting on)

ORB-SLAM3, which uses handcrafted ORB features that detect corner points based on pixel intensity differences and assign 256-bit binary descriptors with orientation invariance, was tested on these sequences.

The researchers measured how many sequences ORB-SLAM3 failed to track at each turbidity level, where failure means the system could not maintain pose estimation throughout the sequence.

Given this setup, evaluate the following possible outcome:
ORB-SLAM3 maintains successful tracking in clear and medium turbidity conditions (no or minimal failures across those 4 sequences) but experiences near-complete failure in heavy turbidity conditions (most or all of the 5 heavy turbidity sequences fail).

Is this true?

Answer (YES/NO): NO